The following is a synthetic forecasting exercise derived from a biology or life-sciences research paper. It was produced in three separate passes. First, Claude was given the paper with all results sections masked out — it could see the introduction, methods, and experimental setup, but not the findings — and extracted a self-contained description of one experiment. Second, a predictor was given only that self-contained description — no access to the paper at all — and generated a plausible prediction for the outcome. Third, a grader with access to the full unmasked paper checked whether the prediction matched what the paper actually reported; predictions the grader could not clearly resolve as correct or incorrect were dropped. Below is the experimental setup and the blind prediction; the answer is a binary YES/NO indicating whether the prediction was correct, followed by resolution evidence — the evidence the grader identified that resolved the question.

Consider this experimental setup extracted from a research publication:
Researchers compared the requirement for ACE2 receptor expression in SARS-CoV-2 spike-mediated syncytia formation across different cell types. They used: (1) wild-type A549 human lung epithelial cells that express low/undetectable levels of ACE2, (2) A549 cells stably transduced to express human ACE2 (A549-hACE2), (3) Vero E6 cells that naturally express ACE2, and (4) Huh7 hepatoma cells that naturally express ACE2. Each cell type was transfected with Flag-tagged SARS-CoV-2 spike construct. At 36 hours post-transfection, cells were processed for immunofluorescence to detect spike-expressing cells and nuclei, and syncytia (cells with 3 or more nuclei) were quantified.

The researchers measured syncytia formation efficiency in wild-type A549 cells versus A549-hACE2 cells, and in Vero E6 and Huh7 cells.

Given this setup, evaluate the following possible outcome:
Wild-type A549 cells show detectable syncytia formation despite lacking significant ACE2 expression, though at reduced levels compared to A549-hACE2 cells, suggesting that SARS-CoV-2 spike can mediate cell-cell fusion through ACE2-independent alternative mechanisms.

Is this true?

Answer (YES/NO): NO